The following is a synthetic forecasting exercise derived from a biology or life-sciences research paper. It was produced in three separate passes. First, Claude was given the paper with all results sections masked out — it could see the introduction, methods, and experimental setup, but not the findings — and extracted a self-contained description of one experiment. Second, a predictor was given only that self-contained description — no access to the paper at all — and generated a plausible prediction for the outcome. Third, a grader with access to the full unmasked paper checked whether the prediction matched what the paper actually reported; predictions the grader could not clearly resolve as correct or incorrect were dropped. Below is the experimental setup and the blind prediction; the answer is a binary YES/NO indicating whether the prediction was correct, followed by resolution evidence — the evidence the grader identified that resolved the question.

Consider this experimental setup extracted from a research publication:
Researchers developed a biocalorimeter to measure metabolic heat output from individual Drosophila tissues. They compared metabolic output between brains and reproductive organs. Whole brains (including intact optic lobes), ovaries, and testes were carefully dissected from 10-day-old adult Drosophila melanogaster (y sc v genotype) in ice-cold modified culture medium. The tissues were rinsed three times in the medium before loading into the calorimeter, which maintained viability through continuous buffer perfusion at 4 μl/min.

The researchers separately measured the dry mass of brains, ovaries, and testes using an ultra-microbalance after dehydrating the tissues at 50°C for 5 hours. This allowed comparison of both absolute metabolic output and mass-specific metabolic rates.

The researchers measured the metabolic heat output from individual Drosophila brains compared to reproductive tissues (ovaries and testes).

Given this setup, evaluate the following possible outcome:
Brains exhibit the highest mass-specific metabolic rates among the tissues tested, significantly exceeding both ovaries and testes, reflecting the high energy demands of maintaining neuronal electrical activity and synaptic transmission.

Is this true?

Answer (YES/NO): YES